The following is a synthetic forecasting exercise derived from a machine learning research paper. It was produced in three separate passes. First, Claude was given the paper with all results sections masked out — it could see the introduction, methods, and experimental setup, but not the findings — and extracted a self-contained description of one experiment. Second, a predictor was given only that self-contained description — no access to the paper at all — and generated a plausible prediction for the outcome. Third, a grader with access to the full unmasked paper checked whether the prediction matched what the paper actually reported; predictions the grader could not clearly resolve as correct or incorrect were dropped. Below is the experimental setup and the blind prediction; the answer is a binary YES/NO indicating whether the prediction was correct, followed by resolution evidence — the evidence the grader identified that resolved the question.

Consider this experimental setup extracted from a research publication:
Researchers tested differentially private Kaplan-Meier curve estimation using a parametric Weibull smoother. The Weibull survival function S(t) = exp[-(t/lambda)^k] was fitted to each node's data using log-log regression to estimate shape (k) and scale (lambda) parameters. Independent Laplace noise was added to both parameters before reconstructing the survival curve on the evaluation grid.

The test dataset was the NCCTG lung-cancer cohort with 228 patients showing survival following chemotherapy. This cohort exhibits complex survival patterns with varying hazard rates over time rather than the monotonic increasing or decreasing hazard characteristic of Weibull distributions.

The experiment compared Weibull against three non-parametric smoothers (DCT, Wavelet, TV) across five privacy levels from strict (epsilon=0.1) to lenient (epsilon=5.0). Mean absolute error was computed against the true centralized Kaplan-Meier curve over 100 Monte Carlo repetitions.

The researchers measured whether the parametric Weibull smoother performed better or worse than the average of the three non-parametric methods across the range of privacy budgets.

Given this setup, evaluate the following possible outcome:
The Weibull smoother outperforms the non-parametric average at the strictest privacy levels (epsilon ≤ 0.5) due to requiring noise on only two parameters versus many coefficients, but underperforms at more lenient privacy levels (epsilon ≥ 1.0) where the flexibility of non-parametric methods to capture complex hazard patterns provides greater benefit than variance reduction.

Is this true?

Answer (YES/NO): NO